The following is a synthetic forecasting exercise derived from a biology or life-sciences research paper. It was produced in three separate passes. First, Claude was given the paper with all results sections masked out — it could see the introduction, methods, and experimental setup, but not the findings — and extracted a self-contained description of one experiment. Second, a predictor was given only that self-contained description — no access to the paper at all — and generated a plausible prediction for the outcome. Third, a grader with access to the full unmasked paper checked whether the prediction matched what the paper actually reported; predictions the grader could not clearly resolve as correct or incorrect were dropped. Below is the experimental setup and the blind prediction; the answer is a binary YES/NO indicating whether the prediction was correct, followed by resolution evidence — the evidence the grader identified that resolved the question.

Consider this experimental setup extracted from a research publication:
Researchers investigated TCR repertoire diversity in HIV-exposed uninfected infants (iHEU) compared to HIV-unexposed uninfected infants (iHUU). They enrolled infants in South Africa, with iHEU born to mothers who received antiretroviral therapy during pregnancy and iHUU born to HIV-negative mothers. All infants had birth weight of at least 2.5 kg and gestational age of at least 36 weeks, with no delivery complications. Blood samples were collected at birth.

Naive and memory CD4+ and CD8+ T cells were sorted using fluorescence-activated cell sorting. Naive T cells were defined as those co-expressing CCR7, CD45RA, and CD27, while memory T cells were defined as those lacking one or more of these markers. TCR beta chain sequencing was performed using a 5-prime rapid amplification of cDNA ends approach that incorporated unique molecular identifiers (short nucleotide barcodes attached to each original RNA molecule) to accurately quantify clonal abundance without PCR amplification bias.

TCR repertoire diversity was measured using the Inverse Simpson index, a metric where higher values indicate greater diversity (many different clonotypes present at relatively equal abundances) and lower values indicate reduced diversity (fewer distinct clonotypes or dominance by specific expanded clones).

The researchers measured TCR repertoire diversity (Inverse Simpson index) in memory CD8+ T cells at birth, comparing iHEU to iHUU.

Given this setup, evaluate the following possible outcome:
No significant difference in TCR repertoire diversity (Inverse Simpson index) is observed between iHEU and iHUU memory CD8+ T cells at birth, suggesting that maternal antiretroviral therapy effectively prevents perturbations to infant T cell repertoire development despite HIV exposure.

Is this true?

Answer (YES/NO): NO